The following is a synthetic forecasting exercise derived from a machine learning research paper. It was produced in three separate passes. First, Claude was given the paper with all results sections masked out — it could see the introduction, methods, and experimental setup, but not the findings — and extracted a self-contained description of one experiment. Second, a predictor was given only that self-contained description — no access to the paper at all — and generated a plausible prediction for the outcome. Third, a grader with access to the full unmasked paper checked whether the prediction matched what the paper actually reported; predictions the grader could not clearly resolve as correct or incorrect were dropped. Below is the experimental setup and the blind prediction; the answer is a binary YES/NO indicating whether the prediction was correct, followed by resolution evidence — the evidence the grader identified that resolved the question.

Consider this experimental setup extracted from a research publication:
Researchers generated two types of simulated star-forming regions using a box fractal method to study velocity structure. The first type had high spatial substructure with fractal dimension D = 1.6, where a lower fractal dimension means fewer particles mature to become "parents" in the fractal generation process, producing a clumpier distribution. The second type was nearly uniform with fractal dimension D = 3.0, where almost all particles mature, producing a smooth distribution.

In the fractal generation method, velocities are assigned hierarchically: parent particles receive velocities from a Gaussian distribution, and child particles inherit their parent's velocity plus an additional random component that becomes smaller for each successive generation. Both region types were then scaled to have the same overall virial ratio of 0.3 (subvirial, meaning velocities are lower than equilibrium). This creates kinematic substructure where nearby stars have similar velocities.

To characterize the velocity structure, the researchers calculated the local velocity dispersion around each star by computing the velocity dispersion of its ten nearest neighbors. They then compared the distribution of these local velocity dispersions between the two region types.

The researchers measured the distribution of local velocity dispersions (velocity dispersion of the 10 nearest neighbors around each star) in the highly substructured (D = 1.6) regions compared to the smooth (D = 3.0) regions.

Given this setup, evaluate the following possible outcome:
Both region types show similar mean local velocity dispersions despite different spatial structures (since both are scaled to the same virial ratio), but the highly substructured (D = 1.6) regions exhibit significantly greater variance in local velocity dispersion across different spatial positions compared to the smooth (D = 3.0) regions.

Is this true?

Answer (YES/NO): NO